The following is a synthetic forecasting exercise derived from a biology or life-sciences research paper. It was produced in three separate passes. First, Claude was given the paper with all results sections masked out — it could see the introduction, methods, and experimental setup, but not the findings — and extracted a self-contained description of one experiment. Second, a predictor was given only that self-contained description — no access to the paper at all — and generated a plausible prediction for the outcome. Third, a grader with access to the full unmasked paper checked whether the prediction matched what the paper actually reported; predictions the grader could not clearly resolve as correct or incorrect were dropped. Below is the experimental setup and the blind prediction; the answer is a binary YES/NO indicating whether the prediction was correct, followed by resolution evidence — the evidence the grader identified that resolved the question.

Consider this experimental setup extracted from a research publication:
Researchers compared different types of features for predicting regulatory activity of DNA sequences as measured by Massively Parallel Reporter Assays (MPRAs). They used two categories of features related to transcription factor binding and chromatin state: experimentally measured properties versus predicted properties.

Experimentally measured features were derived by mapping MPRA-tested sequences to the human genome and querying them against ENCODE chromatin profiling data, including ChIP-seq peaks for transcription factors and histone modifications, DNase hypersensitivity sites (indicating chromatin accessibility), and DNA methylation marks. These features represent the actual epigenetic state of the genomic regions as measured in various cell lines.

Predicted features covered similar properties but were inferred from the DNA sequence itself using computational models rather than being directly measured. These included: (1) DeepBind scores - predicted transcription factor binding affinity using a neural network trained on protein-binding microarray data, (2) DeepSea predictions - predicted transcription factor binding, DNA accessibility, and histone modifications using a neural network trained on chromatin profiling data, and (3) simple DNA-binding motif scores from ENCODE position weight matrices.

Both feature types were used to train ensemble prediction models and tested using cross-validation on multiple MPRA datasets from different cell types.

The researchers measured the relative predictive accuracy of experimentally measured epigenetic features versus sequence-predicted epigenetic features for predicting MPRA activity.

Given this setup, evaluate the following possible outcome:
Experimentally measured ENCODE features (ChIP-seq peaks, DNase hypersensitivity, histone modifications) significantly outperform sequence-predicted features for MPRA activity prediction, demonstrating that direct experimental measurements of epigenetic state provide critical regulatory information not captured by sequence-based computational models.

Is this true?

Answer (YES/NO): NO